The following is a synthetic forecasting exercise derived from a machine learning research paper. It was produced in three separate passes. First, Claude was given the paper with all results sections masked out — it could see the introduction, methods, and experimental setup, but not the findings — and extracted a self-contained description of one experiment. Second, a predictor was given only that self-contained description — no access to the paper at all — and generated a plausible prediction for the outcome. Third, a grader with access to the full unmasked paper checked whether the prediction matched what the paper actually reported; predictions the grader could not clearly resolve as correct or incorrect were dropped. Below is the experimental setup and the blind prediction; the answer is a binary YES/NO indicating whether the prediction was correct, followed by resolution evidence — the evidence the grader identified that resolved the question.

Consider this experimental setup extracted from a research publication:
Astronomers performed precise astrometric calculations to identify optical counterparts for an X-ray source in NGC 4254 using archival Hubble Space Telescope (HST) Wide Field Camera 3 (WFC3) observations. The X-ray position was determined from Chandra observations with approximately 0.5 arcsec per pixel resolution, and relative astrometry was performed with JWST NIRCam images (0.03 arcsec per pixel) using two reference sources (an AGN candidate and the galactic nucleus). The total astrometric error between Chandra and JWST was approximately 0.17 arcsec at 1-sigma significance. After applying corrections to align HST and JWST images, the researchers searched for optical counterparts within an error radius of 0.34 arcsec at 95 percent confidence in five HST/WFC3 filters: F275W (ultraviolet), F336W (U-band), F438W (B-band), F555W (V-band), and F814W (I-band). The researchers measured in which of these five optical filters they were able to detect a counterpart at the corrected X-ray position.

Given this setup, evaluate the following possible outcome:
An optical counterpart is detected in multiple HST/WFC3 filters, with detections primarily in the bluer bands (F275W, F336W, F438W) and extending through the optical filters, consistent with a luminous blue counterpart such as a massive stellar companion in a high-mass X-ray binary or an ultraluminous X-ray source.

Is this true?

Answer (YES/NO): NO